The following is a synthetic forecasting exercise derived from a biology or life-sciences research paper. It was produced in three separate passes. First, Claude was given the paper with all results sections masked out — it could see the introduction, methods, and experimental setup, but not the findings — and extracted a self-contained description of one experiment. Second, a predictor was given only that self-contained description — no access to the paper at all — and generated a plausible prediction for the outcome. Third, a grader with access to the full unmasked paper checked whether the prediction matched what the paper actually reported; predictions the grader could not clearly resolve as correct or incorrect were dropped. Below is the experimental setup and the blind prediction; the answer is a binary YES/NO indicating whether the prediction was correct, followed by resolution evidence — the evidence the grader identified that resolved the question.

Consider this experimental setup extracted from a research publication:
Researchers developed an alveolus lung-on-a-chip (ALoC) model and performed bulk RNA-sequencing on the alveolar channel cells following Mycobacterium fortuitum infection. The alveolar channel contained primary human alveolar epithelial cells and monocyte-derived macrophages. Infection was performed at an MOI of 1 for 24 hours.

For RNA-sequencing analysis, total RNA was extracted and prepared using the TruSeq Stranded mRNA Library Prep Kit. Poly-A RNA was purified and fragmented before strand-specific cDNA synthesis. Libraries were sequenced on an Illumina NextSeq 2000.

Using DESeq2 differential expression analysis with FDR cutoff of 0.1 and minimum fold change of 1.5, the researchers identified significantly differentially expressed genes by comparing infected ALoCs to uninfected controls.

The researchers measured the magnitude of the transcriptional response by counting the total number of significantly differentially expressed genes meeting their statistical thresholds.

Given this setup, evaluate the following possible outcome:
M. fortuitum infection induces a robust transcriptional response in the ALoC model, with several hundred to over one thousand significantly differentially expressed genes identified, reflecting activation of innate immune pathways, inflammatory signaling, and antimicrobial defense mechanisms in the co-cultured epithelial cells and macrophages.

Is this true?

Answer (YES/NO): YES